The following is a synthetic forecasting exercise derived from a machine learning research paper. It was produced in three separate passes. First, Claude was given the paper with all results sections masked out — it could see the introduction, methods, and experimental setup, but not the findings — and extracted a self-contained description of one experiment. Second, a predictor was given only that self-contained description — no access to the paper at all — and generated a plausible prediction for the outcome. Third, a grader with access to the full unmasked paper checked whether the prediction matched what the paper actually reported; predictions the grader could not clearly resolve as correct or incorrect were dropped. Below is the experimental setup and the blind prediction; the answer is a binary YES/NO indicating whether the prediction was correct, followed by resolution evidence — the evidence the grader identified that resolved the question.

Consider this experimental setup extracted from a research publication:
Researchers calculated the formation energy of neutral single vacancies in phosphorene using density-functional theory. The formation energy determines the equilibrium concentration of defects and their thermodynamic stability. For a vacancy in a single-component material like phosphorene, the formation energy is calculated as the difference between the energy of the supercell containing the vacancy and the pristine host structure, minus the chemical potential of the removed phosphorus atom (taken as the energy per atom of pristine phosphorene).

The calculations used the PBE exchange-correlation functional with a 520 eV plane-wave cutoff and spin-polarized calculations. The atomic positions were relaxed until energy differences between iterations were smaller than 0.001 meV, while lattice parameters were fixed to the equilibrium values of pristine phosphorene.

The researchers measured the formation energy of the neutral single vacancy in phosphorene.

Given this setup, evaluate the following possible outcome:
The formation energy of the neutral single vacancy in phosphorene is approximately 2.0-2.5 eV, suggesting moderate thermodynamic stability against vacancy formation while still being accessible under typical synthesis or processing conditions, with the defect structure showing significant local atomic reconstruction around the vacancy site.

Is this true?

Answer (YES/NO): NO